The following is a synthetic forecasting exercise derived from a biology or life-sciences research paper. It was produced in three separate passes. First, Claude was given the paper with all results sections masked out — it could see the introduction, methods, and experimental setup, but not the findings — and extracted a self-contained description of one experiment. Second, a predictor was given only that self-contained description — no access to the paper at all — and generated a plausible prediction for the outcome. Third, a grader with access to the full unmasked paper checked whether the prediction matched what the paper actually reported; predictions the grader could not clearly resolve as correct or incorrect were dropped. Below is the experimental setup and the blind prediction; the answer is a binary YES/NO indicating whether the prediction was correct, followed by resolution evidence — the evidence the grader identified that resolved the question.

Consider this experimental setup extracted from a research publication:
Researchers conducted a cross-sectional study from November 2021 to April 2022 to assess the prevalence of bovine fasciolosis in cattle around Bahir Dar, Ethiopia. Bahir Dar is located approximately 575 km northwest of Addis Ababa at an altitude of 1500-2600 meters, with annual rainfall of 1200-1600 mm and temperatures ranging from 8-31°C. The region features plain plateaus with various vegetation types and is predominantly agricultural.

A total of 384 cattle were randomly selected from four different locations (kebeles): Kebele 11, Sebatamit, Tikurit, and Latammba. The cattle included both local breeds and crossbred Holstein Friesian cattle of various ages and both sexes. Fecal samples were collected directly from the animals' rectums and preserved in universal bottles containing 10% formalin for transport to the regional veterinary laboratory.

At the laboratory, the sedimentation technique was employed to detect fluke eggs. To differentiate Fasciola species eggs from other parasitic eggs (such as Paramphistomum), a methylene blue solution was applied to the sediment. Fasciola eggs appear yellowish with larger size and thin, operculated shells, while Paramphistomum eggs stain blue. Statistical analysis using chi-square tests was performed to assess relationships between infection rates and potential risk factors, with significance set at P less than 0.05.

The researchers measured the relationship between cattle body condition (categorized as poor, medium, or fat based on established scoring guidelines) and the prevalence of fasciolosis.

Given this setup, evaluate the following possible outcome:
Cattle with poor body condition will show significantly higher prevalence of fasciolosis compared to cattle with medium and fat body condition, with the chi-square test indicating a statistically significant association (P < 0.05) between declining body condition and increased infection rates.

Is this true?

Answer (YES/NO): YES